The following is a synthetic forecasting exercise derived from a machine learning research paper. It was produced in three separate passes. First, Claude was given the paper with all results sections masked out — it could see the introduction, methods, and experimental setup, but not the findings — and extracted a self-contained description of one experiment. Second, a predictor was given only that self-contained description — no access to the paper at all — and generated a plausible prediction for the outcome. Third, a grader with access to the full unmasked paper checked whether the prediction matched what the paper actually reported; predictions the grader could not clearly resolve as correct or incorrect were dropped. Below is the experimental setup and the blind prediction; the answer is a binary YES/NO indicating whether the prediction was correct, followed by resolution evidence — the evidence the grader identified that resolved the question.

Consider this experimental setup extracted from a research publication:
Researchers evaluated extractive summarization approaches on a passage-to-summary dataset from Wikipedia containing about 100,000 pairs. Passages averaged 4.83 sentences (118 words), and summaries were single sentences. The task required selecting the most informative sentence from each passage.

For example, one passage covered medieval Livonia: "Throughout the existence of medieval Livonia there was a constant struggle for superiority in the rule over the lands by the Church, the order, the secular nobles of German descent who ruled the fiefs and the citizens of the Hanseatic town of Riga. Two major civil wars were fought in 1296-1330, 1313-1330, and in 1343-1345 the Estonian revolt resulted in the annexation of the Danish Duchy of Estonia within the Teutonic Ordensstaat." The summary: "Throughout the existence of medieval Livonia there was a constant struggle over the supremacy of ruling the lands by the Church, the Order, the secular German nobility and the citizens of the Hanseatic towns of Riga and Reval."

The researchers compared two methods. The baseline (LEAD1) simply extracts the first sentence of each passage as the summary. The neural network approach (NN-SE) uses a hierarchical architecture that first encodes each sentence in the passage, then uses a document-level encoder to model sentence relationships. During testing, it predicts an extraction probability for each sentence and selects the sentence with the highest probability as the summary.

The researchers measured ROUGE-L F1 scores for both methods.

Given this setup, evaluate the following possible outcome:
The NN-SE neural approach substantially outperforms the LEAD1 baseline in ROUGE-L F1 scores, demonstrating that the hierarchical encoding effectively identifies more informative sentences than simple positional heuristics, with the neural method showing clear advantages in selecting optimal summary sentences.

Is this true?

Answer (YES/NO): NO